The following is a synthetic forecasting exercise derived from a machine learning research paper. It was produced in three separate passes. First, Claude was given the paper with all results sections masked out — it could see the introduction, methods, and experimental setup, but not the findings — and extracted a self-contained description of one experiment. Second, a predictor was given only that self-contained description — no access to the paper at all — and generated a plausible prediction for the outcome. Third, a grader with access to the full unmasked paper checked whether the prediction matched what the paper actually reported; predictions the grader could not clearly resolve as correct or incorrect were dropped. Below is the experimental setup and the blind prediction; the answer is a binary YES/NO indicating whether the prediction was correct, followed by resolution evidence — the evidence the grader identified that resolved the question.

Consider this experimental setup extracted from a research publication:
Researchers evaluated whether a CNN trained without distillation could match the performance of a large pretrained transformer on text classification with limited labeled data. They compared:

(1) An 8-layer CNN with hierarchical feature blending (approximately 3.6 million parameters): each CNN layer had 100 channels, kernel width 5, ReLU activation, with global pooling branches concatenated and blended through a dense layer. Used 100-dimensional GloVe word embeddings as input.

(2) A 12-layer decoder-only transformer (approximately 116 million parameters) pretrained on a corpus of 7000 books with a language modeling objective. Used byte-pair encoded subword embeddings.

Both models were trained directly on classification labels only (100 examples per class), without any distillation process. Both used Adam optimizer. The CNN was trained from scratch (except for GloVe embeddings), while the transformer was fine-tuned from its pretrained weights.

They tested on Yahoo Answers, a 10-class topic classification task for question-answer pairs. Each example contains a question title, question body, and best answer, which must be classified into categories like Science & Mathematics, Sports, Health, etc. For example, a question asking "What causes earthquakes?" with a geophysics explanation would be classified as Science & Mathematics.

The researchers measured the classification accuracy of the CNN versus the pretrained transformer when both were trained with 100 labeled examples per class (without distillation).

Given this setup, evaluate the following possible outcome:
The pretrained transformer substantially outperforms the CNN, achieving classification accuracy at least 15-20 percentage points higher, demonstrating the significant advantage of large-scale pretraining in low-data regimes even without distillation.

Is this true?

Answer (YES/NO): NO